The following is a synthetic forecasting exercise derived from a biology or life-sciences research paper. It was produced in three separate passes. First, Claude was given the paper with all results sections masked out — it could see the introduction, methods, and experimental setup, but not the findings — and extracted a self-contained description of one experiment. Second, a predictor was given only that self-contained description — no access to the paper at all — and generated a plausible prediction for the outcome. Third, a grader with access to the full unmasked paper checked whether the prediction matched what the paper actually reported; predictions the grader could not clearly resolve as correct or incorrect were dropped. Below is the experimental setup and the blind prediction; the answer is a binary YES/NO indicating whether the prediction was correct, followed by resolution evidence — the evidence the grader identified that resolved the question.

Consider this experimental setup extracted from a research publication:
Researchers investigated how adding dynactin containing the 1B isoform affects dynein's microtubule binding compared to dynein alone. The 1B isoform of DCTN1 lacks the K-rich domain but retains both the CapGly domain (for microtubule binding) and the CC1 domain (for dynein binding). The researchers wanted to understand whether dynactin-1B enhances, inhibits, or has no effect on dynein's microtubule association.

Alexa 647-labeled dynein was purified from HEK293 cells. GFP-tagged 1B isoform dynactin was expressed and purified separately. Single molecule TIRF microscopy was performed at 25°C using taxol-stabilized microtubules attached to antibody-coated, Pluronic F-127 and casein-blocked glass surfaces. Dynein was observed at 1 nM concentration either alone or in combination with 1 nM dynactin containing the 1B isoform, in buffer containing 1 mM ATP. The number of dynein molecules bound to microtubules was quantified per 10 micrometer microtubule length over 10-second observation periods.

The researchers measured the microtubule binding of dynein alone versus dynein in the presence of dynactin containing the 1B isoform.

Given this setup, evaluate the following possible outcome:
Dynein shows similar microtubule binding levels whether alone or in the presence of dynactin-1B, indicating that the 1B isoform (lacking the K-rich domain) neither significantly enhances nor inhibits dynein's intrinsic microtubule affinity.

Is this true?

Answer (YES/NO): NO